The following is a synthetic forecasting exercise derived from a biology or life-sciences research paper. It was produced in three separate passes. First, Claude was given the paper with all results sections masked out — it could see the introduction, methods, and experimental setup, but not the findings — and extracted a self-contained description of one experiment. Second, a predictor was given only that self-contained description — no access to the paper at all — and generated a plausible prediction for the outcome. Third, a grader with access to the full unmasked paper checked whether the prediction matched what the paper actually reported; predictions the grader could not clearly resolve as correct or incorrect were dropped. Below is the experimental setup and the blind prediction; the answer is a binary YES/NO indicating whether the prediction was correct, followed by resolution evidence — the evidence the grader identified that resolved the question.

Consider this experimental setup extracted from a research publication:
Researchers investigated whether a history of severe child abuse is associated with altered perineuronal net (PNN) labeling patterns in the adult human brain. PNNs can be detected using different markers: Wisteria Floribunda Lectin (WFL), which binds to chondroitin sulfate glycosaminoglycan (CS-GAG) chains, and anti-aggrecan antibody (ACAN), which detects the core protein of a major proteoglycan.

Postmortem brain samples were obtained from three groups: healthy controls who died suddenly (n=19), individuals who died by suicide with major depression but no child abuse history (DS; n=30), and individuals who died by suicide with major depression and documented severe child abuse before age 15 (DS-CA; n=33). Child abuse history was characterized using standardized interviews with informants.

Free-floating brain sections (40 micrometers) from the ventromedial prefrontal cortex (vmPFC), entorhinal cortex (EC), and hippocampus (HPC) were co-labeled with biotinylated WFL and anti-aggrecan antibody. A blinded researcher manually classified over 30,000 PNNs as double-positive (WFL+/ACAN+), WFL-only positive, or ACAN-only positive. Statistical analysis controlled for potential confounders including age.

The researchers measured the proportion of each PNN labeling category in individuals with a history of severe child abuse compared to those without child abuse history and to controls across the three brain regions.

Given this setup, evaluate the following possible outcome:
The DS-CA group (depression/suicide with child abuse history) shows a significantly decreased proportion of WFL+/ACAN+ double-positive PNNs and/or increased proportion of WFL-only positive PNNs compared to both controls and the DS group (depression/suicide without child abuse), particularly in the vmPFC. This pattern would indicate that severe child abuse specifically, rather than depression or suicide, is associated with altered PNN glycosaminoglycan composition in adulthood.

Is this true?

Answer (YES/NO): NO